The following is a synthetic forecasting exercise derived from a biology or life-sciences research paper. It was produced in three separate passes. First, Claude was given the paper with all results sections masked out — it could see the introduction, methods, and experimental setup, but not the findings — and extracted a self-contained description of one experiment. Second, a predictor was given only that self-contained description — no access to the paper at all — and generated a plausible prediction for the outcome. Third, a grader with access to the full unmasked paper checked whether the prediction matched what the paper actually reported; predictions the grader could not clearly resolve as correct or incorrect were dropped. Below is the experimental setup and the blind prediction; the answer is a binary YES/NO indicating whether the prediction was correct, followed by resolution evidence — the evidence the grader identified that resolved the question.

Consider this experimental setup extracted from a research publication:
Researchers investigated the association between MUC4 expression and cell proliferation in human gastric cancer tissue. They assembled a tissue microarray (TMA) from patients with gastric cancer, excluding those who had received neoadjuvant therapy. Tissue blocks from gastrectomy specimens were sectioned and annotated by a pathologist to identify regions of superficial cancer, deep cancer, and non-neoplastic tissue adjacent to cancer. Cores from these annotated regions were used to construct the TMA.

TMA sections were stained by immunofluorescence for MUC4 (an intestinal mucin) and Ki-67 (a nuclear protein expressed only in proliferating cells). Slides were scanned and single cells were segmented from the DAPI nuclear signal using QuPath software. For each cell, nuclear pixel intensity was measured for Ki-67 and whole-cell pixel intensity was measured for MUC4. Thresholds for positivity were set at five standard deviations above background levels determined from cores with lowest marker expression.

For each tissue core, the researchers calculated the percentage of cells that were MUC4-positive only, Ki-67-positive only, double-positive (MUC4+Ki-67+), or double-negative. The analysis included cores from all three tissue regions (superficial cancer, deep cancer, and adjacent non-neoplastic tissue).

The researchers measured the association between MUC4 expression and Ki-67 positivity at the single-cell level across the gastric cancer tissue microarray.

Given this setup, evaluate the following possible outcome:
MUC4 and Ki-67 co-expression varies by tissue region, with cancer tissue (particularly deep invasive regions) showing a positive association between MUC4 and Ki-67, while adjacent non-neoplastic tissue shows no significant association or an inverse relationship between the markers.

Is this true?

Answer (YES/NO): NO